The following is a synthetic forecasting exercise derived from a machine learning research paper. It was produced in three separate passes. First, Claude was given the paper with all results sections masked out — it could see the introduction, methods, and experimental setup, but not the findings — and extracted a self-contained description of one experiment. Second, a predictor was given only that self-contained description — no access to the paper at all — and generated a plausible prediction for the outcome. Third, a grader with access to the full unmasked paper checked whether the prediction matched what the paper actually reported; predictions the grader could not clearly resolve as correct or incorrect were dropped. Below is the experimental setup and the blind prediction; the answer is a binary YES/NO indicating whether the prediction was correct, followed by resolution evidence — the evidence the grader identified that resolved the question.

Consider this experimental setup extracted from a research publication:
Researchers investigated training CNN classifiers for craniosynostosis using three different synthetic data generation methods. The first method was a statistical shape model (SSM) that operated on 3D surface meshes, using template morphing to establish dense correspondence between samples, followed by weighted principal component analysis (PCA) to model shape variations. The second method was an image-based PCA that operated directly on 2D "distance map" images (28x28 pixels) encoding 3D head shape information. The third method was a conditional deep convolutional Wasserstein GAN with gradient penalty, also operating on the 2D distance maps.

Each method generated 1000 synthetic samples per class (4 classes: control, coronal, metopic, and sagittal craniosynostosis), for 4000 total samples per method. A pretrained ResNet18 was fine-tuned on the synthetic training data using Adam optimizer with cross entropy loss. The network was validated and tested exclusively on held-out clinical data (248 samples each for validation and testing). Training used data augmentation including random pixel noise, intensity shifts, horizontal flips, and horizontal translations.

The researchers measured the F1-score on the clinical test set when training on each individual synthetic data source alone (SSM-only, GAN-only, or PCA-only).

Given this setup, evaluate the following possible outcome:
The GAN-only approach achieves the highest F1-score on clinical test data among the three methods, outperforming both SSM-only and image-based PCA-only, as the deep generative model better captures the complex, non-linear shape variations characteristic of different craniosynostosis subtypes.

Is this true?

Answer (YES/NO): NO